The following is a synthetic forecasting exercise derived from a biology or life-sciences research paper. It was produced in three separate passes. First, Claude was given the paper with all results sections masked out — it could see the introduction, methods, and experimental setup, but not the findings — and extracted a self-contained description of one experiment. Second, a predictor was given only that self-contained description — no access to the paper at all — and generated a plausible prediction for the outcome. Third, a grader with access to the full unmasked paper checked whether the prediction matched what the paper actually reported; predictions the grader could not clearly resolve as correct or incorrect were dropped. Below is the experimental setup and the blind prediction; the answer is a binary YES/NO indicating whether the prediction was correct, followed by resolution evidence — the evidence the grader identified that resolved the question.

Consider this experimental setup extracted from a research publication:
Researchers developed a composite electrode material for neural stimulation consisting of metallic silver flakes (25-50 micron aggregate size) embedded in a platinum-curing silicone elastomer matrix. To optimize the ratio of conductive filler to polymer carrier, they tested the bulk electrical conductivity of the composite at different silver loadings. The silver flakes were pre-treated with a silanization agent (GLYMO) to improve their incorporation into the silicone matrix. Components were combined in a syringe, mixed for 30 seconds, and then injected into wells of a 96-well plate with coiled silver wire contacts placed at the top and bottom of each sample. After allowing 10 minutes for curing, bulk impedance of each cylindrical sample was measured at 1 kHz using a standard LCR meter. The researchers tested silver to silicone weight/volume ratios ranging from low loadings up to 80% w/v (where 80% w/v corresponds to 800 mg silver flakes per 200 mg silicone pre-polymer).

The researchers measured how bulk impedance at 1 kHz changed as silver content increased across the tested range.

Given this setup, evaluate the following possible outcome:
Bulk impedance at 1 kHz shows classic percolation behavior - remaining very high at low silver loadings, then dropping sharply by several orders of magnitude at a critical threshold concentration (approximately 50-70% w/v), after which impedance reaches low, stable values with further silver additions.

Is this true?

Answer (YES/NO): YES